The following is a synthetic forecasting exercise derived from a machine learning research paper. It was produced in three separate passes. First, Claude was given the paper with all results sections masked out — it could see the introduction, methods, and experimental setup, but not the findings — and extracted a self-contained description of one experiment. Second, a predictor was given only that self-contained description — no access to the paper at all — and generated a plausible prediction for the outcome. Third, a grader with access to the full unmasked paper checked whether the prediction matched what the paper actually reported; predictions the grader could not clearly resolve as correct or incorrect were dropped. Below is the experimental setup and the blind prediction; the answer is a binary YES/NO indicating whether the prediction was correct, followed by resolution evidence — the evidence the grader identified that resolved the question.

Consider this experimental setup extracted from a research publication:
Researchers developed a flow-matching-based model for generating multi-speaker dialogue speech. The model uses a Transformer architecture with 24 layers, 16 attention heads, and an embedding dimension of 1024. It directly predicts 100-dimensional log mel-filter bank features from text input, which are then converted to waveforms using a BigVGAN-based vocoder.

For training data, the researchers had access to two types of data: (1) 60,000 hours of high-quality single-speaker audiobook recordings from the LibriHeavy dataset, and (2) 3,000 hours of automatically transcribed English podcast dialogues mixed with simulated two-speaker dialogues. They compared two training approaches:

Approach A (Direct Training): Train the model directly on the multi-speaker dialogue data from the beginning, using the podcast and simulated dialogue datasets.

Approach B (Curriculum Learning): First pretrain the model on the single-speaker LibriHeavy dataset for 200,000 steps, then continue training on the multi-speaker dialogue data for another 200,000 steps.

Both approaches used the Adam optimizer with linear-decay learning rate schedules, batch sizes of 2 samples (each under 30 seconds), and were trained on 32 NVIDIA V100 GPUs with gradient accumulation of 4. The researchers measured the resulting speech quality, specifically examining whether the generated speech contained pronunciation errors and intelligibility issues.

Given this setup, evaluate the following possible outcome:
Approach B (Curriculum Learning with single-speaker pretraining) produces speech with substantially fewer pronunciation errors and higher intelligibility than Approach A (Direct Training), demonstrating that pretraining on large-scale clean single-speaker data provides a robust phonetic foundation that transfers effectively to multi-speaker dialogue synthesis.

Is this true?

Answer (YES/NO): YES